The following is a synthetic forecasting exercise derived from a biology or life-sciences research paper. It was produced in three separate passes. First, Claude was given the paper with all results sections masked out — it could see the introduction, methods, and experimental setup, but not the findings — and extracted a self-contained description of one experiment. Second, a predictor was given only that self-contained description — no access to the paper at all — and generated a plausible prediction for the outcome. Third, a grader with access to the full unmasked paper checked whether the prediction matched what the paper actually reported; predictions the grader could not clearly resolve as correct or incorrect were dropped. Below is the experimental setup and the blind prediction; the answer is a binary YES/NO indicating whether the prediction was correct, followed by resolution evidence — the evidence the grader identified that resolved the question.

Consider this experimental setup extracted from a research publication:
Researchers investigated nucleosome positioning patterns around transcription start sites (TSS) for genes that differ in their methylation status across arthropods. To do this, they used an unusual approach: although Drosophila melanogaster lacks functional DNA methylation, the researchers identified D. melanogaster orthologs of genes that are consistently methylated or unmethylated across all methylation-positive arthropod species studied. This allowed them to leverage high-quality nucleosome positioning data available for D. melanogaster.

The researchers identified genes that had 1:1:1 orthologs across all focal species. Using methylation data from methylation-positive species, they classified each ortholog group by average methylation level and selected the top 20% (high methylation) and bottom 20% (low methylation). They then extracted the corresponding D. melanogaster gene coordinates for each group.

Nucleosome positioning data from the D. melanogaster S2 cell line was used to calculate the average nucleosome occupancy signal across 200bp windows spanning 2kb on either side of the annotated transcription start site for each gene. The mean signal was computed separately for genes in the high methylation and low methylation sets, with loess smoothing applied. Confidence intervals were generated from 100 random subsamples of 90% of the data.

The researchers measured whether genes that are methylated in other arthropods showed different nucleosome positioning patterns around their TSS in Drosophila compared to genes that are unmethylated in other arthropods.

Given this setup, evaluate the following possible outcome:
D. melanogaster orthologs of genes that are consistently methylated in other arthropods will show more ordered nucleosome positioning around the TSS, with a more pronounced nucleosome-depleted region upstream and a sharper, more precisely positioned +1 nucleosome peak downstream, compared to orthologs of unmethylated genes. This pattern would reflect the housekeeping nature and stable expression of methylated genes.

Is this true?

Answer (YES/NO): YES